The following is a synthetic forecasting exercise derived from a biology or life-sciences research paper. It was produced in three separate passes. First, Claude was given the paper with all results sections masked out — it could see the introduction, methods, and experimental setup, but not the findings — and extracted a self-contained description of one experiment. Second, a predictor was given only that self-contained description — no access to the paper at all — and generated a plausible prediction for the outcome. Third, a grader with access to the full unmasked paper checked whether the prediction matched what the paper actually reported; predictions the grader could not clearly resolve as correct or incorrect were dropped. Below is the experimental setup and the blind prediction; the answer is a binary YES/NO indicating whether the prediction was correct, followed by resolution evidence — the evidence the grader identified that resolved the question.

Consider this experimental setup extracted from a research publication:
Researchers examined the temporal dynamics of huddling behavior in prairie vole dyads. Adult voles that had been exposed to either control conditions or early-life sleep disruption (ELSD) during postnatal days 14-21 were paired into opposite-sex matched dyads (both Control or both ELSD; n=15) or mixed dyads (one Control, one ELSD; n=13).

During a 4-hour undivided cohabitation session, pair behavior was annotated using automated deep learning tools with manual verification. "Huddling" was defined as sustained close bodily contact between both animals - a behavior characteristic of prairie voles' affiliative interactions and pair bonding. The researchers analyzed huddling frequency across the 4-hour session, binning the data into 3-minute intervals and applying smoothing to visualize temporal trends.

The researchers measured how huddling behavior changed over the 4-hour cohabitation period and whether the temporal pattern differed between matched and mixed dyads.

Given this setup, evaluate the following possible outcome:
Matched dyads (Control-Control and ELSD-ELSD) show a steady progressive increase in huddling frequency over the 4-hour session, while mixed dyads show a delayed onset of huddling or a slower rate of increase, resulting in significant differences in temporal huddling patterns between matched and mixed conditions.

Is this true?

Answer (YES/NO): NO